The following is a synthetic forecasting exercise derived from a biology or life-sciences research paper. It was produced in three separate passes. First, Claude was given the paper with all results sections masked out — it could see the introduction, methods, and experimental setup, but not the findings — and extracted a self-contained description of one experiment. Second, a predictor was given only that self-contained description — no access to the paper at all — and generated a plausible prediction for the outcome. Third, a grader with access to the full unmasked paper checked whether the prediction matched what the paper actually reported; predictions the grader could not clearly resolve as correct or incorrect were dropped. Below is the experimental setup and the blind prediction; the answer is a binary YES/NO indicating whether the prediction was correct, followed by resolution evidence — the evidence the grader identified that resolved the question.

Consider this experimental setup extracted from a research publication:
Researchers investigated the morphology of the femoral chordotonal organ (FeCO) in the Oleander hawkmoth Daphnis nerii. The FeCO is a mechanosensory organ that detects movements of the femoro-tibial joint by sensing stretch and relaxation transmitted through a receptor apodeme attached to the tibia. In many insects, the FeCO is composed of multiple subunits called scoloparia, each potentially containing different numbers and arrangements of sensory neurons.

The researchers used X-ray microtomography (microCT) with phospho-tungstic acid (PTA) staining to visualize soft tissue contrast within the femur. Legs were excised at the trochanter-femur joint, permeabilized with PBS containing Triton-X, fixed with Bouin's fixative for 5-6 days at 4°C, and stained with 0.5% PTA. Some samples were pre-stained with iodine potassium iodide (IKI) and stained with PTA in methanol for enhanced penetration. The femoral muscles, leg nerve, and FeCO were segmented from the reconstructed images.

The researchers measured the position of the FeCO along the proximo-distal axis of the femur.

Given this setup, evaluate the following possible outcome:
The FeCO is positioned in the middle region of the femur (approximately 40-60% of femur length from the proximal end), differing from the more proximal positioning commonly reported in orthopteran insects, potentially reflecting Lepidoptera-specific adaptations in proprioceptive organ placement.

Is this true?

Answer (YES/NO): NO